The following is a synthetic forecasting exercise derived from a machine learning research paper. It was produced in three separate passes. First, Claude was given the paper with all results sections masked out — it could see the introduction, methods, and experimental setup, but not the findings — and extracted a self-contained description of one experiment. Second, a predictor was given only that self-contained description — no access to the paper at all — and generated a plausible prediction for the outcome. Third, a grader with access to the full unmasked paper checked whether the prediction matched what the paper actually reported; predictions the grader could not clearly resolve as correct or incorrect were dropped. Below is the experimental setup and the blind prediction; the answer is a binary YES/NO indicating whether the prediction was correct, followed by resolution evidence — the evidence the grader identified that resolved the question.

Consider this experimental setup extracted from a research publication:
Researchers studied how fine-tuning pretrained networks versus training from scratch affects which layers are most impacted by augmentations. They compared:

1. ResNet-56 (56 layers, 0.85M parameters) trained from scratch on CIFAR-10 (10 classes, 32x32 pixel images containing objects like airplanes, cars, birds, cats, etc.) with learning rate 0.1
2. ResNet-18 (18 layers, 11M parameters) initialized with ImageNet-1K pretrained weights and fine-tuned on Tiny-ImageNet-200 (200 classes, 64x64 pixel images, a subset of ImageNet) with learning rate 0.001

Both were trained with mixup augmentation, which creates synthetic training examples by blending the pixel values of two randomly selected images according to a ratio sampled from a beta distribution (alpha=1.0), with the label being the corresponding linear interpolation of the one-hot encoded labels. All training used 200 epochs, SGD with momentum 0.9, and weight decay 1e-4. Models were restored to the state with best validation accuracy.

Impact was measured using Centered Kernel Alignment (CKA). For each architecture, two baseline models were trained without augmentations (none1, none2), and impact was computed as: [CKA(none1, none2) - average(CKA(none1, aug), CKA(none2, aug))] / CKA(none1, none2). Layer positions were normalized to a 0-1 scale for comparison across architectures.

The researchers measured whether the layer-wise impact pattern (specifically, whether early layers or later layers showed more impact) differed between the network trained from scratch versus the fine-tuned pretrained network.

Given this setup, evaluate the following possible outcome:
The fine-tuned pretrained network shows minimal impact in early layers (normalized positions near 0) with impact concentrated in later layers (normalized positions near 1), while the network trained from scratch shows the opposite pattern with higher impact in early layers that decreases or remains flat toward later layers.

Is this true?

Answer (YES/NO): NO